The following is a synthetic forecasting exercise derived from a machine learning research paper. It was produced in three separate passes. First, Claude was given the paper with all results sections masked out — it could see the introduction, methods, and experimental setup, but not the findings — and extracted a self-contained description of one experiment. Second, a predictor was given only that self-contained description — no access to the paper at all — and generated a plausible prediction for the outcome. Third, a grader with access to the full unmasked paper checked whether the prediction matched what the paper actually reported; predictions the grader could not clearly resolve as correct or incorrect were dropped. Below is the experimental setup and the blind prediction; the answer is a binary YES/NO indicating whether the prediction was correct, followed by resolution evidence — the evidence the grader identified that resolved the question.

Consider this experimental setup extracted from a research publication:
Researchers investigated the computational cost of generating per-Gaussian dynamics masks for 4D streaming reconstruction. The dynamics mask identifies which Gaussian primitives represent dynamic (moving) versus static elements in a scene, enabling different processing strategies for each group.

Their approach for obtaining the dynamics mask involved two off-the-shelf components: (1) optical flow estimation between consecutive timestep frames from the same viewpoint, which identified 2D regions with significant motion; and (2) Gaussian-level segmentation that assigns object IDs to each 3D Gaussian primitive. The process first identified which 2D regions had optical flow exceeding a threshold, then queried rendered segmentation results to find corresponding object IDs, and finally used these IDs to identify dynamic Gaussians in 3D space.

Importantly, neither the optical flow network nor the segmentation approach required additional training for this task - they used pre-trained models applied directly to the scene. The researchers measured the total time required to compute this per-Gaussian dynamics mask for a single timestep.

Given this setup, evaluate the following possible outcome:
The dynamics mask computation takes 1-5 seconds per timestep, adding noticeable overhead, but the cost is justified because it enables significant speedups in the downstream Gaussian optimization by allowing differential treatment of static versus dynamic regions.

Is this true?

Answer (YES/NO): NO